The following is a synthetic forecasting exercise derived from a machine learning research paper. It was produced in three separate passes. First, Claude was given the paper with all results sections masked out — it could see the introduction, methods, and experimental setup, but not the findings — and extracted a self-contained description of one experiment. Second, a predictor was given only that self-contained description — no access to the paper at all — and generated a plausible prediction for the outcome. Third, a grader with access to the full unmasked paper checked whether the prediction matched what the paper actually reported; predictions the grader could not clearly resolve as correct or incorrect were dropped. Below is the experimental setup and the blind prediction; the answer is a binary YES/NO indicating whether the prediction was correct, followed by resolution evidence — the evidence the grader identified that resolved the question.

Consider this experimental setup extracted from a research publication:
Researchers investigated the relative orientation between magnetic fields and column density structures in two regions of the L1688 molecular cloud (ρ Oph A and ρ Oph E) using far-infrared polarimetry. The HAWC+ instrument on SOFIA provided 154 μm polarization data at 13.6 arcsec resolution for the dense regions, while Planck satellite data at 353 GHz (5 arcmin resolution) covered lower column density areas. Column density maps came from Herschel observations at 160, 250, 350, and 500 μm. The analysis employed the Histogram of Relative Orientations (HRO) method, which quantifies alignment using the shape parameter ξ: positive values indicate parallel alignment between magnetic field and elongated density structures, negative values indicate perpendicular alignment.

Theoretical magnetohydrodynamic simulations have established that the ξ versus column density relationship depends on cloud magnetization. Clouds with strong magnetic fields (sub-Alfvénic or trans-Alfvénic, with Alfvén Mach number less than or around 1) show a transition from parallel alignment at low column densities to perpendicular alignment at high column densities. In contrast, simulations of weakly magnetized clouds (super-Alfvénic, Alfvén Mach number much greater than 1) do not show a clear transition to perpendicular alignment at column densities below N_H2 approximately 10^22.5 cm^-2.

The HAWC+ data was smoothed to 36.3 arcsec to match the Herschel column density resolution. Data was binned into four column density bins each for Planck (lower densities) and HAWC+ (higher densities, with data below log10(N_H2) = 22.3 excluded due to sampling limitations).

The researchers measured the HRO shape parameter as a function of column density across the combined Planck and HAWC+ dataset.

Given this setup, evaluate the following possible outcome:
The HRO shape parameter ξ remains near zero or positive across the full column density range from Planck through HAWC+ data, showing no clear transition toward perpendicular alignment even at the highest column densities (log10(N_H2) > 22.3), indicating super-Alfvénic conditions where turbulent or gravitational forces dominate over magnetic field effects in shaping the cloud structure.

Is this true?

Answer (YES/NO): NO